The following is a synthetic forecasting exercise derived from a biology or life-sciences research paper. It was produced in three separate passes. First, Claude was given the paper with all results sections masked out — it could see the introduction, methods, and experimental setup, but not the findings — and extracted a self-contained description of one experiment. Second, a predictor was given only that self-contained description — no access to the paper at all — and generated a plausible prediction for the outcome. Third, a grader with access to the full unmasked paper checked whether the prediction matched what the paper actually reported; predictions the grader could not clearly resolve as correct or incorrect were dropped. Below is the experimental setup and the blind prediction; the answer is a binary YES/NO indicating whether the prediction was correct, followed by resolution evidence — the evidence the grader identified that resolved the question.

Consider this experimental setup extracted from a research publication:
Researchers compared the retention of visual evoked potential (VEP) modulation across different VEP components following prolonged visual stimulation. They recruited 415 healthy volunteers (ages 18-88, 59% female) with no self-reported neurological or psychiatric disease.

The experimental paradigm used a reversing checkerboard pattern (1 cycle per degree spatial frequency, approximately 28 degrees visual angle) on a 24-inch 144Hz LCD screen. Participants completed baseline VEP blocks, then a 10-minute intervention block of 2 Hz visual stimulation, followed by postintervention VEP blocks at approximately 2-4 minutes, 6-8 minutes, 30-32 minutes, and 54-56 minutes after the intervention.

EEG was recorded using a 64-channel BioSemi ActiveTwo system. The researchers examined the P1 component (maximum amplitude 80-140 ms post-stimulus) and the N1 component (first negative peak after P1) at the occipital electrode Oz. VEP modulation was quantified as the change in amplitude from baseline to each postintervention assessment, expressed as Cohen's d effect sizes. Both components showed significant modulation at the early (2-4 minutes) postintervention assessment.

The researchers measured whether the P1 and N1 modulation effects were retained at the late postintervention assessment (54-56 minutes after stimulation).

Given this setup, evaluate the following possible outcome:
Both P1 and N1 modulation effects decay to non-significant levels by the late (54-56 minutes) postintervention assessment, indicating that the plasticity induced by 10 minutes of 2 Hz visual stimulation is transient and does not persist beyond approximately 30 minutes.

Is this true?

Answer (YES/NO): NO